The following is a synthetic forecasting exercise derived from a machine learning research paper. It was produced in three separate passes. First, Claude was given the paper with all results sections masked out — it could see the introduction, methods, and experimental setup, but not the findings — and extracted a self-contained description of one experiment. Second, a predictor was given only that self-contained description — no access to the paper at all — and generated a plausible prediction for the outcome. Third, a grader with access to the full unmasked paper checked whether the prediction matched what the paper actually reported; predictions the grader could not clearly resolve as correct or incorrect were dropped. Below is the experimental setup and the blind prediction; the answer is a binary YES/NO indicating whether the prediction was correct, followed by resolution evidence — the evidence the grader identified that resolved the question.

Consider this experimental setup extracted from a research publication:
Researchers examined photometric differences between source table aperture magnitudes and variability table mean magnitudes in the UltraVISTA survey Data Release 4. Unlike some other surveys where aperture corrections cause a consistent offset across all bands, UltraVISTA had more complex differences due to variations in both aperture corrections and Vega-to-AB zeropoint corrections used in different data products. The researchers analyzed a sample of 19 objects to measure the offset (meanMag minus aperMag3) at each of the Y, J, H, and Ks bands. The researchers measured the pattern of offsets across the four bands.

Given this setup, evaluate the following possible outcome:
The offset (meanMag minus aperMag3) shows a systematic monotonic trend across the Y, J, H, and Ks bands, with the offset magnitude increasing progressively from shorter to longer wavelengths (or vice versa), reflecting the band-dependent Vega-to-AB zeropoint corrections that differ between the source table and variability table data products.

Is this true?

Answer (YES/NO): NO